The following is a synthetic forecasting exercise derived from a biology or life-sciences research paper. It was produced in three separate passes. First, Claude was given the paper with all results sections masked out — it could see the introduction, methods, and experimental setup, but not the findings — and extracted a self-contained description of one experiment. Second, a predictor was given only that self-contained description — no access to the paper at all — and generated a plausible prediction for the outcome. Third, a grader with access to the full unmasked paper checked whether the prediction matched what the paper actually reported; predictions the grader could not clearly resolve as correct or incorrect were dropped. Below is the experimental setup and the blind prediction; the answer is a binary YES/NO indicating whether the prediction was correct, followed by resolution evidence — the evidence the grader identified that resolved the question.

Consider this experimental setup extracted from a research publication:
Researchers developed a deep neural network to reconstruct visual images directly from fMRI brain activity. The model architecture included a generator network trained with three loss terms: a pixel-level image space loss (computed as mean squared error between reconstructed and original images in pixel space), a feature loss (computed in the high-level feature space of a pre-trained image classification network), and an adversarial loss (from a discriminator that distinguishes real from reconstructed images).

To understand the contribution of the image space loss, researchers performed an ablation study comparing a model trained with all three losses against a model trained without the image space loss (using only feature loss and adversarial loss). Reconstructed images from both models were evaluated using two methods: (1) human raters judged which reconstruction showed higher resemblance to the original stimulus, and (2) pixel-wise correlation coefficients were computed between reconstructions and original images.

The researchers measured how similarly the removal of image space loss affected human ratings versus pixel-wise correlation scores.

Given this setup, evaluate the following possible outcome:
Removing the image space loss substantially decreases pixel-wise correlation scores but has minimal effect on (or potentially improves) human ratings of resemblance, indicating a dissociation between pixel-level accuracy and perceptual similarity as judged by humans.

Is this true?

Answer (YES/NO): NO